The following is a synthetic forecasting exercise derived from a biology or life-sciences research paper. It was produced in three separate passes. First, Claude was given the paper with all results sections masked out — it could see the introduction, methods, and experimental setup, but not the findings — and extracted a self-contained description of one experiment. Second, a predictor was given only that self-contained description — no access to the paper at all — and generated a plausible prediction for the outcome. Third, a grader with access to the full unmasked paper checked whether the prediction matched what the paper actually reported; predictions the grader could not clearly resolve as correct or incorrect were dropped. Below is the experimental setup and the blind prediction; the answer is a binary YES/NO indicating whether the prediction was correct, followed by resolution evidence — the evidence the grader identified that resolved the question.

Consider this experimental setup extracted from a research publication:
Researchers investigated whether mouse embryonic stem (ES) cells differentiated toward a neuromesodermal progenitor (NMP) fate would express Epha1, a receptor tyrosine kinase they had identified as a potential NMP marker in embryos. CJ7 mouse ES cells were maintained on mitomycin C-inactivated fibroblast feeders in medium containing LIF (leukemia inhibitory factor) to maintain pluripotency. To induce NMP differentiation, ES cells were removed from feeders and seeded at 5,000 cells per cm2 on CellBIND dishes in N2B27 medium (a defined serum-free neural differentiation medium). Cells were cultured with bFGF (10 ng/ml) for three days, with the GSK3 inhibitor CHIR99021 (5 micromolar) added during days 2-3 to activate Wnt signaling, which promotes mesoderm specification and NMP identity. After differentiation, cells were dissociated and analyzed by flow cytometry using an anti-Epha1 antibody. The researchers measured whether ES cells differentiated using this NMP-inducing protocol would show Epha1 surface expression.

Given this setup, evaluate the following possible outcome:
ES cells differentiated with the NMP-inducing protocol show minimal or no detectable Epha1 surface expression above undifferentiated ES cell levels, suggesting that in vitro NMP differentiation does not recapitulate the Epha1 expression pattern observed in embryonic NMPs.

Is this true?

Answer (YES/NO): NO